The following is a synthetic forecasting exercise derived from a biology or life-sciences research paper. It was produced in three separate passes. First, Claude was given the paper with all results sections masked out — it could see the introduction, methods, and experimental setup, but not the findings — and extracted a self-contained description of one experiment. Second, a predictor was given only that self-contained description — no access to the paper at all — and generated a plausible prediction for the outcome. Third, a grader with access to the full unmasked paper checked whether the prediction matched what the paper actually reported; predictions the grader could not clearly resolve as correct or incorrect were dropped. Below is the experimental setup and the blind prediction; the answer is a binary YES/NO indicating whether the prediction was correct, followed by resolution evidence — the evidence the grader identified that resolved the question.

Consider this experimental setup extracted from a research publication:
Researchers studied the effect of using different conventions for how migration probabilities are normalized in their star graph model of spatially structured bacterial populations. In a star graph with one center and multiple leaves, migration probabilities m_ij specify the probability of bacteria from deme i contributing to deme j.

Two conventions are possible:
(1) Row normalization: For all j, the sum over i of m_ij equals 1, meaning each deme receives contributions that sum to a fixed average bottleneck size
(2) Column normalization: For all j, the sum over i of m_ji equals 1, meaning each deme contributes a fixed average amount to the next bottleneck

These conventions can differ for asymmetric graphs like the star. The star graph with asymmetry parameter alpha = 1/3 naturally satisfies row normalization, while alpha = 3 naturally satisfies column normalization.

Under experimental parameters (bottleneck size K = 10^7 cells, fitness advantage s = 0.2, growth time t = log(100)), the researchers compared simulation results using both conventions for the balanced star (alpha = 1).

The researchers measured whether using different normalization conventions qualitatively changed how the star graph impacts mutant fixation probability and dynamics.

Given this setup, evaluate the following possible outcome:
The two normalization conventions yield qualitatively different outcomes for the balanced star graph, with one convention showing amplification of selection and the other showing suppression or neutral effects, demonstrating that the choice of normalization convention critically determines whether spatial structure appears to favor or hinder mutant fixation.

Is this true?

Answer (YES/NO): NO